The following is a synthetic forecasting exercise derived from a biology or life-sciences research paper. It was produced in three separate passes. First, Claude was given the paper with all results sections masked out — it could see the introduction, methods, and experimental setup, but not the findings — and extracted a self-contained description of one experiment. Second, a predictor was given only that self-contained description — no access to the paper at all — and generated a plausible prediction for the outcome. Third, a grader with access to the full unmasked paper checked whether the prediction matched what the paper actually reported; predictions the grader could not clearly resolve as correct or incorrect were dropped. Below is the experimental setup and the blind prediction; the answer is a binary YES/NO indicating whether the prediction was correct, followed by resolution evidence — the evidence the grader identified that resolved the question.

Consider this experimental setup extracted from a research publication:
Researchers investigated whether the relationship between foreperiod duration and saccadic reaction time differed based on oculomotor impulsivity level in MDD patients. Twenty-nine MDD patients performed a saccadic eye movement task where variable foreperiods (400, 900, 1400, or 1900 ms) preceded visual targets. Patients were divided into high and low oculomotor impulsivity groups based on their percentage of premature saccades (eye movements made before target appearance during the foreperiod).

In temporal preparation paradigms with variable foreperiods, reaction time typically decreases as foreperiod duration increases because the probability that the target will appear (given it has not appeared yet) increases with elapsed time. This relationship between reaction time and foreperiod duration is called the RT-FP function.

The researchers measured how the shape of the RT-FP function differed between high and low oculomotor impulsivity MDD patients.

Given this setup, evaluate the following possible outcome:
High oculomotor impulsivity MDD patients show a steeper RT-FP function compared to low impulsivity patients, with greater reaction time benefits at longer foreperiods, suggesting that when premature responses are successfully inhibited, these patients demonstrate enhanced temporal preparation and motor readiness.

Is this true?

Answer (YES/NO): NO